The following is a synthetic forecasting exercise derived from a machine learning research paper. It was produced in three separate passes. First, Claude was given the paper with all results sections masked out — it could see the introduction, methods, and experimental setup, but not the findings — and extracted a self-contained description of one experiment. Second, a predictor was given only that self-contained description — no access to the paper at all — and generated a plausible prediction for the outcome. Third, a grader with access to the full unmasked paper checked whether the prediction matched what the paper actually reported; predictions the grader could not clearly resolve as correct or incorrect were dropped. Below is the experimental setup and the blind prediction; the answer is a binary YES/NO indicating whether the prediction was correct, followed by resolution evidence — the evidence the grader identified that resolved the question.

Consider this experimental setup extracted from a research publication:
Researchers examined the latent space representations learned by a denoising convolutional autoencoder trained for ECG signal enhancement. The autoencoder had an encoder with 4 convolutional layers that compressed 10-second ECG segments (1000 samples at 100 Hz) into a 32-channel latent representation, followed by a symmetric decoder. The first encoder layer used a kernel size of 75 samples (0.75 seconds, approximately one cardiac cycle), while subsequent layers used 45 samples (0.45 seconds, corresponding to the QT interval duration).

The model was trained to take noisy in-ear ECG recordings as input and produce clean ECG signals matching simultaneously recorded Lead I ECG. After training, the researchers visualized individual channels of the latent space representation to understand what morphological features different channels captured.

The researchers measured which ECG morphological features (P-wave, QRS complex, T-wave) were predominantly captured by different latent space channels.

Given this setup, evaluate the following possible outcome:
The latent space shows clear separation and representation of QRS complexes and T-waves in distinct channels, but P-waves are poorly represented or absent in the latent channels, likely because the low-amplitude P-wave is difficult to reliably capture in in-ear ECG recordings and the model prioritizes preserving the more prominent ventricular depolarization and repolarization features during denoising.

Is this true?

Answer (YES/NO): NO